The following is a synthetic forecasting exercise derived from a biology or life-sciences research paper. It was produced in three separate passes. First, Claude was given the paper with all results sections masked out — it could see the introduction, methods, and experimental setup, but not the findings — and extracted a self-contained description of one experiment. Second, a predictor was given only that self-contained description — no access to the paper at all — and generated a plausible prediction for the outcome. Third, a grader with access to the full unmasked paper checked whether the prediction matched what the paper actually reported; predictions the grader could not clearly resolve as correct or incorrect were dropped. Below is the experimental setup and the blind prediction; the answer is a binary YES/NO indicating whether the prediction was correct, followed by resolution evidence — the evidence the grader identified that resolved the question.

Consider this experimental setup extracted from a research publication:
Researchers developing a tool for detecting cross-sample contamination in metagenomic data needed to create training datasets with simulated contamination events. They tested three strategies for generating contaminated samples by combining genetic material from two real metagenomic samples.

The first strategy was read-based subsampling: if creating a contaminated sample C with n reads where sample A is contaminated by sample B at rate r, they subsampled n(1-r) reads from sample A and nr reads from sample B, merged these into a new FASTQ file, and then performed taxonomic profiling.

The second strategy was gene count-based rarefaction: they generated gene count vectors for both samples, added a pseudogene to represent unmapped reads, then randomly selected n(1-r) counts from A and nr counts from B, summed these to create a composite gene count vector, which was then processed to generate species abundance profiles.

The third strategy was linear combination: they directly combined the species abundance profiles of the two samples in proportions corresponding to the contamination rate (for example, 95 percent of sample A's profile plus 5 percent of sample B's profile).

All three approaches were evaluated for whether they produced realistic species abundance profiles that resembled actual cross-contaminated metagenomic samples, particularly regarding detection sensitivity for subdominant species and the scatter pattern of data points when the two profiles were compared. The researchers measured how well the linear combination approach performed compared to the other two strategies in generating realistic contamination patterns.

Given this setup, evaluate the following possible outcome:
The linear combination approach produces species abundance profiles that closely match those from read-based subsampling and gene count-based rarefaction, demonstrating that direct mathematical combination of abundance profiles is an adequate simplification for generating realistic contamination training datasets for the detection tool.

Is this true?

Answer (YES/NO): NO